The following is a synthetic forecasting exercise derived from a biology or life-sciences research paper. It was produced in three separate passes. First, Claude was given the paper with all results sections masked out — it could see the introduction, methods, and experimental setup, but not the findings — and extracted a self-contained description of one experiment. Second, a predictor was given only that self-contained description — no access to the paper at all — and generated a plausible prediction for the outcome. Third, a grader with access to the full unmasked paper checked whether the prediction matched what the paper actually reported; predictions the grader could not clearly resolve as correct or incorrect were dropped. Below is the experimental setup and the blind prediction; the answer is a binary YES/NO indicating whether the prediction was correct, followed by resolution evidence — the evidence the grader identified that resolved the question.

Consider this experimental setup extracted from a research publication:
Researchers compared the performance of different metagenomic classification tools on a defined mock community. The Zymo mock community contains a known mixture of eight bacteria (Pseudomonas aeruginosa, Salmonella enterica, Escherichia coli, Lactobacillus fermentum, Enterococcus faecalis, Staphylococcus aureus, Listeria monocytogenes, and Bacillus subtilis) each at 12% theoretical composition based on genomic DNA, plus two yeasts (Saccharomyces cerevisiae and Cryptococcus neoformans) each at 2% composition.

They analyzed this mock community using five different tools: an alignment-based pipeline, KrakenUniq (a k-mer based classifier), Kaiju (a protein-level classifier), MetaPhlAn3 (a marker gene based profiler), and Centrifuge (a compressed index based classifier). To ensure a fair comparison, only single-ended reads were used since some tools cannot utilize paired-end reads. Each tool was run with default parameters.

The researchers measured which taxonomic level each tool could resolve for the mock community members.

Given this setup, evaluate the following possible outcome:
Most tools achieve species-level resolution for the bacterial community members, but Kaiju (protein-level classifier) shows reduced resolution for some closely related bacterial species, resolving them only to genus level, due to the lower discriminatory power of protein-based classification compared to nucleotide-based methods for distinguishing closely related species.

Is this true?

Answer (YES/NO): NO